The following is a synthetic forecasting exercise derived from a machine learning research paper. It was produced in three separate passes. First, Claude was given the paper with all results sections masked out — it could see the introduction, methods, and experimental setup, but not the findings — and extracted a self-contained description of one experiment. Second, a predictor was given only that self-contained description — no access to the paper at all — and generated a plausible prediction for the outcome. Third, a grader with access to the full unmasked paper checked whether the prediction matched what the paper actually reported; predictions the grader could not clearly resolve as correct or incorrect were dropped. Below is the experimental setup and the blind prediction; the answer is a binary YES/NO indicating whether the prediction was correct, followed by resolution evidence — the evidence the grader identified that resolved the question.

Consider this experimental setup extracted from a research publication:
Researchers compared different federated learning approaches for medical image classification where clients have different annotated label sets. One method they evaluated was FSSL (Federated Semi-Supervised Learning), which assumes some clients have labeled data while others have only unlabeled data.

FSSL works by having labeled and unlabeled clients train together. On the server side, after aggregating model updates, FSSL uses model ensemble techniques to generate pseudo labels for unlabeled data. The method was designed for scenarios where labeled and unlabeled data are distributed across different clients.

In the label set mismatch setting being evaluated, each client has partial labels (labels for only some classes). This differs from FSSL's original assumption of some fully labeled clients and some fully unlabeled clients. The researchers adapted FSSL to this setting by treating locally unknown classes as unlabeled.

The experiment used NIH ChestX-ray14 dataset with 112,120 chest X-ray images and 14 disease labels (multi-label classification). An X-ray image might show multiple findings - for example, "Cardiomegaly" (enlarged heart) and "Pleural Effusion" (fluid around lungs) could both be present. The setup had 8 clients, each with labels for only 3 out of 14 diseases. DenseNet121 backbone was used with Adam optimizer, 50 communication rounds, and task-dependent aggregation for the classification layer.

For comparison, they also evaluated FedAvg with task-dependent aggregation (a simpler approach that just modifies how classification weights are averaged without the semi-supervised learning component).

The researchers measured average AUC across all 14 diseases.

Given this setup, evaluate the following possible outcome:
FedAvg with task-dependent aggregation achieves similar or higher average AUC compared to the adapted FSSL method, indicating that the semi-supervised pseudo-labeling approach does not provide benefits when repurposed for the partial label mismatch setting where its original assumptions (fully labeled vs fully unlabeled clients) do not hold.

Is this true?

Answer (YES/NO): YES